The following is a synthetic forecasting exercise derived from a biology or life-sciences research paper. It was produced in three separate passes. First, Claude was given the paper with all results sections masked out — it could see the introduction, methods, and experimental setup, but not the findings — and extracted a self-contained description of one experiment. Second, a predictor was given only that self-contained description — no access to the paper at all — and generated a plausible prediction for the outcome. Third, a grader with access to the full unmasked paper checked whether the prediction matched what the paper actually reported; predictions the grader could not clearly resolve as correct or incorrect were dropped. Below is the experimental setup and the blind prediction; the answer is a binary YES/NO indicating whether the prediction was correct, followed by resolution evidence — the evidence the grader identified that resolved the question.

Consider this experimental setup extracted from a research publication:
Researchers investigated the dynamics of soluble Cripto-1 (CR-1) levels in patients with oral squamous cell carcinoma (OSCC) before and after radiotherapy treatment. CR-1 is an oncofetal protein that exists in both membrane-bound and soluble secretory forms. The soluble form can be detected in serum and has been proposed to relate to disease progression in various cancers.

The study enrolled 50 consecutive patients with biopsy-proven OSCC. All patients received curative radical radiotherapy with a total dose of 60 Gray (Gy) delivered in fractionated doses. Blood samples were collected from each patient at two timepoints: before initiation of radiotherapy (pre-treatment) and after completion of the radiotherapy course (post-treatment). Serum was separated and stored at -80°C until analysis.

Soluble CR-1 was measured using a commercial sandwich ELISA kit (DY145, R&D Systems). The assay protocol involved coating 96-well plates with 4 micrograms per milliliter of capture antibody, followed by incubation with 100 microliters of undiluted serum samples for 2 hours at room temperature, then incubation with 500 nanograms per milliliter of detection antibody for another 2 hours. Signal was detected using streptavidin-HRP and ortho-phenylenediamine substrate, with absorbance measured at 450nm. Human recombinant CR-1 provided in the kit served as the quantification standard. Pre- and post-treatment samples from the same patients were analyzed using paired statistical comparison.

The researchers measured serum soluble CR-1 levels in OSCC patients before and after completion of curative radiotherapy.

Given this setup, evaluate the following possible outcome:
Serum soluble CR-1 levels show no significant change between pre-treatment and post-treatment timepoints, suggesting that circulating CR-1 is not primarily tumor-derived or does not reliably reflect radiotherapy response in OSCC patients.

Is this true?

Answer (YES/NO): NO